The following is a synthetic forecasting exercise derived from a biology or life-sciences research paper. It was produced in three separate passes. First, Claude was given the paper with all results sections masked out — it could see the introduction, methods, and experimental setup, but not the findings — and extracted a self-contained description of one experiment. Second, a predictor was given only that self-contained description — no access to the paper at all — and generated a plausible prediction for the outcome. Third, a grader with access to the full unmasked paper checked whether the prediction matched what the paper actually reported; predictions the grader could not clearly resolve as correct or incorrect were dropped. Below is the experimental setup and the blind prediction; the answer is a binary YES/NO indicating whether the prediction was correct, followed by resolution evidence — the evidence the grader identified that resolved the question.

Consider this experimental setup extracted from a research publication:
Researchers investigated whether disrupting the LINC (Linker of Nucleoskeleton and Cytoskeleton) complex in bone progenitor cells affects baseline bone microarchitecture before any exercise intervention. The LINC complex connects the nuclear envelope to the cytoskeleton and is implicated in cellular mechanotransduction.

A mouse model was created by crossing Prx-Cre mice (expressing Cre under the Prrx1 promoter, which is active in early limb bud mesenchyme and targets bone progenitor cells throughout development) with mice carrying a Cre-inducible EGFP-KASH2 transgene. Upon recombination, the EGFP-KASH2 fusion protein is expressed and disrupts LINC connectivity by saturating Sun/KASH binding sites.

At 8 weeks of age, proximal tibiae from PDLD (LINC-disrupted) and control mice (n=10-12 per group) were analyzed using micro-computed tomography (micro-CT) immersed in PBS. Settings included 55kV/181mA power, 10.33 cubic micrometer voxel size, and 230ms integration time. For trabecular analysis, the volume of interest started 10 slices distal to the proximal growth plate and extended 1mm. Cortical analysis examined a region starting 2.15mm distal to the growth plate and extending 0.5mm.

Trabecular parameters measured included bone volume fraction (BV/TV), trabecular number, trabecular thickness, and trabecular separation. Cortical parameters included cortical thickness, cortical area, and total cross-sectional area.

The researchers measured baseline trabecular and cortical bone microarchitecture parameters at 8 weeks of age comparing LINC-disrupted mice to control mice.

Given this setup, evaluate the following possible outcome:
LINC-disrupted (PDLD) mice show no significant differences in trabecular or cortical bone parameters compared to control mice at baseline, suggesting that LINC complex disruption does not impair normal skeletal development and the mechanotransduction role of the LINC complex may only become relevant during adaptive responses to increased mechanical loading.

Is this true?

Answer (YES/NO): YES